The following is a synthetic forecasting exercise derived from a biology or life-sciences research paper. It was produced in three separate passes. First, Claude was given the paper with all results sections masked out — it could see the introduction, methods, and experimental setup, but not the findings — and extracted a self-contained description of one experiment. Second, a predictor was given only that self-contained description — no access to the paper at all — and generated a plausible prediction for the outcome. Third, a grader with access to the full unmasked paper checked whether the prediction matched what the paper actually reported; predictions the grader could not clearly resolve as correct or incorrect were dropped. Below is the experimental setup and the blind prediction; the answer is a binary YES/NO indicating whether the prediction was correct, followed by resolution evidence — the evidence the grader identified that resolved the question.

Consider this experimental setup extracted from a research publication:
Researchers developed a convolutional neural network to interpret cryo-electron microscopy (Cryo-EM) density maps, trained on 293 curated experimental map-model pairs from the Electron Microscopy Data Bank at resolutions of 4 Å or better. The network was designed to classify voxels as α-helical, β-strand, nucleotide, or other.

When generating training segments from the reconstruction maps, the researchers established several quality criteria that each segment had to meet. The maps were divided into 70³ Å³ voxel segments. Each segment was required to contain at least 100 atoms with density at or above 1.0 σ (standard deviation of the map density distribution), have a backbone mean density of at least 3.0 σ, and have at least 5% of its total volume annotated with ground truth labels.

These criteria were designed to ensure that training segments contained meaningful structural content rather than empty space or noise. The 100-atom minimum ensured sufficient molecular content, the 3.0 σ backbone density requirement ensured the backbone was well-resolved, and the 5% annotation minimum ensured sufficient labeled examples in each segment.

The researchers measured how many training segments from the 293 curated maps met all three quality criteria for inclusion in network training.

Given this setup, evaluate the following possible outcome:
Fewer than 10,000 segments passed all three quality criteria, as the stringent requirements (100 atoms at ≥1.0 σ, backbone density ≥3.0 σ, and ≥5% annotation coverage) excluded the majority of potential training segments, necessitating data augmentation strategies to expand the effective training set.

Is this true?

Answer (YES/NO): YES